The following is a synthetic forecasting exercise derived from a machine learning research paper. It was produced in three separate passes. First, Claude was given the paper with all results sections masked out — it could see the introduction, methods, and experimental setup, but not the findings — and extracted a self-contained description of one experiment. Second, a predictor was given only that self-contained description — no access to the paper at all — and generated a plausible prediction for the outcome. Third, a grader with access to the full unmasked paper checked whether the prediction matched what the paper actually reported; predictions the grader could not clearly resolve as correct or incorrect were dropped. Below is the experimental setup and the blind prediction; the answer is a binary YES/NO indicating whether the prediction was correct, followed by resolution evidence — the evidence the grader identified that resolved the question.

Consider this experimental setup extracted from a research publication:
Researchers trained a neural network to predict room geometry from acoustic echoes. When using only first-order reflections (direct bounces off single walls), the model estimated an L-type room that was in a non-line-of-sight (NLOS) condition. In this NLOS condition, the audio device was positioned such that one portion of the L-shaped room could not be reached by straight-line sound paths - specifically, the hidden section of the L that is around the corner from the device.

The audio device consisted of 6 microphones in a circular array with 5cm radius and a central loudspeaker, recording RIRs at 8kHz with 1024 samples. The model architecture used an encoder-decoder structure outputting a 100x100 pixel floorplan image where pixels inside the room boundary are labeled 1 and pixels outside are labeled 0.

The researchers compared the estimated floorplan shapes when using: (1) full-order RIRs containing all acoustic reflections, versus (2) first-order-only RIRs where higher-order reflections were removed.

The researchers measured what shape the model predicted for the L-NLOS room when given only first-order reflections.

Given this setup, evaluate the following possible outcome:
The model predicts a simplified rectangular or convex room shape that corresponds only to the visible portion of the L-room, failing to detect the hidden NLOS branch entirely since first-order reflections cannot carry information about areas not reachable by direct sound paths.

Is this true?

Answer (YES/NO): YES